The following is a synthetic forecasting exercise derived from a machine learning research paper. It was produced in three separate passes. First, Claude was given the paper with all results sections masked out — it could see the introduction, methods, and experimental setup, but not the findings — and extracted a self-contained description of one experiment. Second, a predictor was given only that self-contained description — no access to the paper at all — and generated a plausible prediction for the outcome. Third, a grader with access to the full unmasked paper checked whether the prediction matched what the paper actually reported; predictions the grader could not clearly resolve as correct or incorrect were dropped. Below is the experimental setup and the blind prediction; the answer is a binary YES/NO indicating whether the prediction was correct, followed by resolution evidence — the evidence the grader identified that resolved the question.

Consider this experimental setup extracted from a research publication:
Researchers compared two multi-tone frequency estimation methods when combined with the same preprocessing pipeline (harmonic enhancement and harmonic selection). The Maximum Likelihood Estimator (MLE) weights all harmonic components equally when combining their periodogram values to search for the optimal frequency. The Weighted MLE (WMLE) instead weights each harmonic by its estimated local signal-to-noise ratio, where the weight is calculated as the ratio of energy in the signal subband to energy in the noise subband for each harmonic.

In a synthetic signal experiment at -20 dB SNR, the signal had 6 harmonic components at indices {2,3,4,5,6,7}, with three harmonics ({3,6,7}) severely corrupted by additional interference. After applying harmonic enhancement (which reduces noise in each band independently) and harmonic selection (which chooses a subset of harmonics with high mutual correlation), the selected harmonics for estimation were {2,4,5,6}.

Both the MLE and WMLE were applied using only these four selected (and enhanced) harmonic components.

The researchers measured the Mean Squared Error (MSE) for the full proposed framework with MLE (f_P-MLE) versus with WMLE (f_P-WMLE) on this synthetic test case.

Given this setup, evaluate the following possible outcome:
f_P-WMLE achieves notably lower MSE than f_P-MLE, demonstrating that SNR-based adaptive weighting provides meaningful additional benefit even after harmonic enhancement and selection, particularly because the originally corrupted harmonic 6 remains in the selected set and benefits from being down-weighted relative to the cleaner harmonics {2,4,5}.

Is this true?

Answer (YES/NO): NO